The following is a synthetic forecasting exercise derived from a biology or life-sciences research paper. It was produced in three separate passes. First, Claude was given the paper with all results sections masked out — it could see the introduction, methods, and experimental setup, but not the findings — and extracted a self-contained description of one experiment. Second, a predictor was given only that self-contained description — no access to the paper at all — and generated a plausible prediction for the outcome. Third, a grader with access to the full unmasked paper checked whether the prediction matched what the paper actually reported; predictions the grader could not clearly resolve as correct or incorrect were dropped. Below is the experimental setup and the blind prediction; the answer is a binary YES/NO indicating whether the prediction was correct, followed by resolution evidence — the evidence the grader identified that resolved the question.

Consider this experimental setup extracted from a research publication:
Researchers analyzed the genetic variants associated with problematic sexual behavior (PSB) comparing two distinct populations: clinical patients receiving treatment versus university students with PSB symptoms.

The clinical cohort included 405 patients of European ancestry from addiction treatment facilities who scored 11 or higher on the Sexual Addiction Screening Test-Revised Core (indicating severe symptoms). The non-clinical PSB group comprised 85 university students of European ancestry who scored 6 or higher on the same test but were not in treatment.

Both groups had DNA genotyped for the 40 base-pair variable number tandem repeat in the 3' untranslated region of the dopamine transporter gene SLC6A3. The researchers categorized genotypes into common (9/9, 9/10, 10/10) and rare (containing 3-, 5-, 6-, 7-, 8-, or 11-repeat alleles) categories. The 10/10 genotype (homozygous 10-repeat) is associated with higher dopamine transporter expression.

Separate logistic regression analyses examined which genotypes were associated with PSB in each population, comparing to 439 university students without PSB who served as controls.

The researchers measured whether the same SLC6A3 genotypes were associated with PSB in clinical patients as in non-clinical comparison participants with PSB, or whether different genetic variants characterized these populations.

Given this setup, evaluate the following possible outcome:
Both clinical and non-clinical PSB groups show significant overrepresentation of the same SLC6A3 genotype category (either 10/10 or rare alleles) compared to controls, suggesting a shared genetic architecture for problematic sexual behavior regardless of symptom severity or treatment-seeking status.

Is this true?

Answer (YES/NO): NO